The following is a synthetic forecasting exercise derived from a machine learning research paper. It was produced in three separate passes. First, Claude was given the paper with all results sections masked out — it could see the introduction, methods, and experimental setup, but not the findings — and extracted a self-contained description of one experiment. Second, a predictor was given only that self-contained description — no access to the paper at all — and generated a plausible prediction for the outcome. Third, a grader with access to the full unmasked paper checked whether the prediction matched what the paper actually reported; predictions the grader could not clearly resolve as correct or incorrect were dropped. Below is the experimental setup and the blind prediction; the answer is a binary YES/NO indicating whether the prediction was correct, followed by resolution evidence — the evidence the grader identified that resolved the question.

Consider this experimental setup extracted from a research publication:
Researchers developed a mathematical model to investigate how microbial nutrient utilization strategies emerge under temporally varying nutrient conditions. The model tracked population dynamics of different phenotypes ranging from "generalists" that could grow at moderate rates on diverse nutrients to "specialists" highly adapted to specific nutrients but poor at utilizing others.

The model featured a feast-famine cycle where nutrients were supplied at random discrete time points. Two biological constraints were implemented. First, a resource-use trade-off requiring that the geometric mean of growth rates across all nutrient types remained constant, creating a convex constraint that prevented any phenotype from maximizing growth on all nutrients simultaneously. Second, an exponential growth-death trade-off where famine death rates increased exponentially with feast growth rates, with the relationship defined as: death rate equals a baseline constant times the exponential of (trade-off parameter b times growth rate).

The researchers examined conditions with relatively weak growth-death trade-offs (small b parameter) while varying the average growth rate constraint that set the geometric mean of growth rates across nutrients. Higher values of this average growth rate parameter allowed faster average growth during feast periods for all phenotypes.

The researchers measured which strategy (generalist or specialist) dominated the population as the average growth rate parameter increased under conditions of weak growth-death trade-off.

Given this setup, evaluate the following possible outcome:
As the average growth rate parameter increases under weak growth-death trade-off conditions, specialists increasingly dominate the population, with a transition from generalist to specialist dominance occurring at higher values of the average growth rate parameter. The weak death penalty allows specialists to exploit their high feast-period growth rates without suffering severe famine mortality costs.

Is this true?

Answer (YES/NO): NO